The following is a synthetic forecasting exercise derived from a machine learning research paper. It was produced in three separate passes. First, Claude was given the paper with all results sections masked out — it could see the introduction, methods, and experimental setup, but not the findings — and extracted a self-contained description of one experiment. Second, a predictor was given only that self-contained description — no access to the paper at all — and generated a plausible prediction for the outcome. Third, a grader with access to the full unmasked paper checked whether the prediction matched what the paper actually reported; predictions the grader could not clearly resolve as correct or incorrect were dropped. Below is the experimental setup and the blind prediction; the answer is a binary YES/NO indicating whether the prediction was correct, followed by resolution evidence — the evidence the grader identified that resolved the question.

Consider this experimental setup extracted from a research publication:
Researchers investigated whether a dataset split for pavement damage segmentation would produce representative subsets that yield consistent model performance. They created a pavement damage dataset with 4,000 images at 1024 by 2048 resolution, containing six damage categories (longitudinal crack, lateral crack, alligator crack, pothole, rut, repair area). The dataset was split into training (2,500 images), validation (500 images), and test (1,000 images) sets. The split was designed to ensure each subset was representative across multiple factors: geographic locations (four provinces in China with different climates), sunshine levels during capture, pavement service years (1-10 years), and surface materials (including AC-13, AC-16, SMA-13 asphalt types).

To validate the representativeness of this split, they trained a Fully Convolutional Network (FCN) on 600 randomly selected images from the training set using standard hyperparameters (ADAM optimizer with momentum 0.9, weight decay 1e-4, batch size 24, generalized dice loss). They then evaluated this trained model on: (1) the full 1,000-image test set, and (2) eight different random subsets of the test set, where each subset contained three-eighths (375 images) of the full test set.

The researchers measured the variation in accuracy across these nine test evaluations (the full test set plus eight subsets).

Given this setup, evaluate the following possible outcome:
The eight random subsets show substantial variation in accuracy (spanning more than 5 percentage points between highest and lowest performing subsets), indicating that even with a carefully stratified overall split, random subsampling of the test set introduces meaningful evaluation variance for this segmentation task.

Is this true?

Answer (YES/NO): NO